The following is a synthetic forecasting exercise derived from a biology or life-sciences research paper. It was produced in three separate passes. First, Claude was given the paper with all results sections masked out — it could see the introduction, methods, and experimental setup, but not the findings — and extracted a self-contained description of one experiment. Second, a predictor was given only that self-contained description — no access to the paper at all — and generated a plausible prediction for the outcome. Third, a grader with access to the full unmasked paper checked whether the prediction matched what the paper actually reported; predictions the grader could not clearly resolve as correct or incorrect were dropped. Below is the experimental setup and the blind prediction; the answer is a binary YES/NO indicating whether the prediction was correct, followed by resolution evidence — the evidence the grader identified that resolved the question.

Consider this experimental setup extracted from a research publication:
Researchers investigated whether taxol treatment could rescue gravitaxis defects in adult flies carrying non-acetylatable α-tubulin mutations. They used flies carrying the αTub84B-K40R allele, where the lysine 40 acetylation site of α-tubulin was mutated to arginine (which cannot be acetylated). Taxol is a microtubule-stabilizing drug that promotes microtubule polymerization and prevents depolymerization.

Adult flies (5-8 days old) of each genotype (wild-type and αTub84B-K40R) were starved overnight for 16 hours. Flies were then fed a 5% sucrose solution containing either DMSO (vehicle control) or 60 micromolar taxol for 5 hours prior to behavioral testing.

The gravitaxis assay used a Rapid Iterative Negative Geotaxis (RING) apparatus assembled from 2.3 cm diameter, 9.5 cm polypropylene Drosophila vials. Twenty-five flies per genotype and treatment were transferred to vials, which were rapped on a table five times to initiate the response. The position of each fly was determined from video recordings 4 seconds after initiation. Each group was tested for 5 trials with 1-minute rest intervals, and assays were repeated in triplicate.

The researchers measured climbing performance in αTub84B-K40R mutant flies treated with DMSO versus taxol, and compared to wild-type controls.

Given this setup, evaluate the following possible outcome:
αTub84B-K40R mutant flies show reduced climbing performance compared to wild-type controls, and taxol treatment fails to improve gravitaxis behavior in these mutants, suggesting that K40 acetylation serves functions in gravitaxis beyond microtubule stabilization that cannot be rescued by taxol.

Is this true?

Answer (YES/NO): NO